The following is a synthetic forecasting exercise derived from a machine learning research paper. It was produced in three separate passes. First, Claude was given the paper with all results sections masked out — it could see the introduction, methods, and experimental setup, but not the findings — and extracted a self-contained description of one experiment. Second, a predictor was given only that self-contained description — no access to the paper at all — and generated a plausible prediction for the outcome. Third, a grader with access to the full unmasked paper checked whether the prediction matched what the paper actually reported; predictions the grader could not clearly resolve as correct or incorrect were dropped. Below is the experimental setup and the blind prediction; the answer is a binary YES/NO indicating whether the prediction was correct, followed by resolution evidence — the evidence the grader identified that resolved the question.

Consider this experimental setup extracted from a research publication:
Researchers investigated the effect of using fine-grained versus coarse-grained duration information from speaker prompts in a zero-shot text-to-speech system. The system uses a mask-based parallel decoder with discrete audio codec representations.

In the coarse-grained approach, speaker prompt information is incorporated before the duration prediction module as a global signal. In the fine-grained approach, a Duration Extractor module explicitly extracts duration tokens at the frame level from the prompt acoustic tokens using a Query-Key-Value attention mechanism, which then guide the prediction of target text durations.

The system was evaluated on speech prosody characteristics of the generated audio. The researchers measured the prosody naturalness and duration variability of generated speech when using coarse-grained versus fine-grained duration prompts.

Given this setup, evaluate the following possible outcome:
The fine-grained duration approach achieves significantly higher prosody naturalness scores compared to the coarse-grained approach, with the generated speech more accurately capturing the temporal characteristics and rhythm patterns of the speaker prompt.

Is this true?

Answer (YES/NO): YES